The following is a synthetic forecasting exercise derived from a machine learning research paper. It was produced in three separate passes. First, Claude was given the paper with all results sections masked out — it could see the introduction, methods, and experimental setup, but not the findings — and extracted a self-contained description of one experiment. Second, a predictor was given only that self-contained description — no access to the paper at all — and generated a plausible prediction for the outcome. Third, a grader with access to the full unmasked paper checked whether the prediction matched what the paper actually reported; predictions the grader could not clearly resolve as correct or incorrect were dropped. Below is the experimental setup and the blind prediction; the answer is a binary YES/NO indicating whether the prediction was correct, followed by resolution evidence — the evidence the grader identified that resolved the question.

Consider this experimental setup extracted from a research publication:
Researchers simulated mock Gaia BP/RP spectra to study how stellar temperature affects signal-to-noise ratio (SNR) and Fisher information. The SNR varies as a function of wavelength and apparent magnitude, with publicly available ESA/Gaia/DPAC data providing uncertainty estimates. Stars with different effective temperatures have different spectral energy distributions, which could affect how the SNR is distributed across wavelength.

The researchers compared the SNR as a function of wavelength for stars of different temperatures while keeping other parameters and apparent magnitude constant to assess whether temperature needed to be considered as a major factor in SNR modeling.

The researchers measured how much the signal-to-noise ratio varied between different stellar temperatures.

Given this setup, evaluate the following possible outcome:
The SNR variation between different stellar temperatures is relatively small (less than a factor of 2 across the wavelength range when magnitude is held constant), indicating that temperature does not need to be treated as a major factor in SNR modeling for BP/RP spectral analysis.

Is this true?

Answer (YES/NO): YES